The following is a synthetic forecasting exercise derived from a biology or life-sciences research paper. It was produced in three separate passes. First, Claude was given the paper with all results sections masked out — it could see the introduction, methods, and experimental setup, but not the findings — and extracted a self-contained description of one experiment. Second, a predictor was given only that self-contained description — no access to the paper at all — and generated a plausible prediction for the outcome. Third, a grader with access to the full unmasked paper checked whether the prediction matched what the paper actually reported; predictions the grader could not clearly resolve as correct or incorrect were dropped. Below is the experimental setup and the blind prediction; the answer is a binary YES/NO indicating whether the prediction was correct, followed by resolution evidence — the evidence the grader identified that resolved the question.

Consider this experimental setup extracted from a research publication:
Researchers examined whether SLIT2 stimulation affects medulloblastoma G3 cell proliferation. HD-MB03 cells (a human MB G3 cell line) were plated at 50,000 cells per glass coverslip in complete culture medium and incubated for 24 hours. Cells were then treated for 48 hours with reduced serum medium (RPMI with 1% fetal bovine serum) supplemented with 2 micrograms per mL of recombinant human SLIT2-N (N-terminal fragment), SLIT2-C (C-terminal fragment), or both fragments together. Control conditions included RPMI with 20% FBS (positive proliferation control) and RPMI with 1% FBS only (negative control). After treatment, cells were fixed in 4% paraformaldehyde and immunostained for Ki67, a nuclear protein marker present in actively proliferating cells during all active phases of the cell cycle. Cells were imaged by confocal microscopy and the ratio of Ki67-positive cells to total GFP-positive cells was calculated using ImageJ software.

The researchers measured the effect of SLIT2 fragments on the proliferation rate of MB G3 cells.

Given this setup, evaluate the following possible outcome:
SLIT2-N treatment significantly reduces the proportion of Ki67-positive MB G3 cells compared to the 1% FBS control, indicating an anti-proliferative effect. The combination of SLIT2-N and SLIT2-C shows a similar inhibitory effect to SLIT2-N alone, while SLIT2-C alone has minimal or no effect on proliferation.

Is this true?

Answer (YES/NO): NO